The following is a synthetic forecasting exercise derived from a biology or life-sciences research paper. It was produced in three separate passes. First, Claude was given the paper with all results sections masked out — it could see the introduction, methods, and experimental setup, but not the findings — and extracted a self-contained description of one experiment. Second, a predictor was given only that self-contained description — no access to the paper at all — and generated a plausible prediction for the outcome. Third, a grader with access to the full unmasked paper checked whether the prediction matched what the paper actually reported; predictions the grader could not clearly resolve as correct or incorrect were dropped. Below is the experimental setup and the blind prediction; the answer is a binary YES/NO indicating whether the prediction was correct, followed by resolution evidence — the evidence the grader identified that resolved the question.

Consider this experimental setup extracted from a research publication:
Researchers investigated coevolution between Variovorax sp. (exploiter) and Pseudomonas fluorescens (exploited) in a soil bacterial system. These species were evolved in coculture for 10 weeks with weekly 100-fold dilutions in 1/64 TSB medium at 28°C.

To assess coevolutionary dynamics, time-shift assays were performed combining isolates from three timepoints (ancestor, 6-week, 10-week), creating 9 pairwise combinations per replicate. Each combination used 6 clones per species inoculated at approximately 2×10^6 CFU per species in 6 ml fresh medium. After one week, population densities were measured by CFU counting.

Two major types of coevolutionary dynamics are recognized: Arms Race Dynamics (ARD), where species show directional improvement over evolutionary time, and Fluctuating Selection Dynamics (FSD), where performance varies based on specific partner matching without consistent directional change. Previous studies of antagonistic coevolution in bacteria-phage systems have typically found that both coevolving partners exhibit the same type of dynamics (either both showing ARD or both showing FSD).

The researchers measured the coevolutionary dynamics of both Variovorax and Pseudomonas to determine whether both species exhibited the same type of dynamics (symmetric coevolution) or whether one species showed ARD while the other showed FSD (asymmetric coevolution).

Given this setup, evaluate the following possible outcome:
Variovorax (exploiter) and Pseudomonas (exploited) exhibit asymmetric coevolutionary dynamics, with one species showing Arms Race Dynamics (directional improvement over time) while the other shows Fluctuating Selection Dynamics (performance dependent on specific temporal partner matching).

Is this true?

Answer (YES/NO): YES